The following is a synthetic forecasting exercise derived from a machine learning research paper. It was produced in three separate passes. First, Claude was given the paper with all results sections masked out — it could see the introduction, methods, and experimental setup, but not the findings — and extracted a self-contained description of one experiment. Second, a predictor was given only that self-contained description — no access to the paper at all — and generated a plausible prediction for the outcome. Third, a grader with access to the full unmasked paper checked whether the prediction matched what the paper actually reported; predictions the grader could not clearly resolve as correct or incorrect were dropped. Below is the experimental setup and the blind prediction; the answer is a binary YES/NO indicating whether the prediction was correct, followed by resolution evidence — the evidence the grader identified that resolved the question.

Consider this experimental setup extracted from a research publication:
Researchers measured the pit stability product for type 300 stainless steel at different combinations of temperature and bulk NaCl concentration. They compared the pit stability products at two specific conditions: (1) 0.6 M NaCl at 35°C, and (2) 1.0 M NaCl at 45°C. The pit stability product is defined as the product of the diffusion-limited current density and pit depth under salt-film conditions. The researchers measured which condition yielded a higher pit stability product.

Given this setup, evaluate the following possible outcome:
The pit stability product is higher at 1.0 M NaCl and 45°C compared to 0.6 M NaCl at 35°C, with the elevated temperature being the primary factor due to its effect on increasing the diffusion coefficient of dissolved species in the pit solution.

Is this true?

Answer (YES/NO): NO